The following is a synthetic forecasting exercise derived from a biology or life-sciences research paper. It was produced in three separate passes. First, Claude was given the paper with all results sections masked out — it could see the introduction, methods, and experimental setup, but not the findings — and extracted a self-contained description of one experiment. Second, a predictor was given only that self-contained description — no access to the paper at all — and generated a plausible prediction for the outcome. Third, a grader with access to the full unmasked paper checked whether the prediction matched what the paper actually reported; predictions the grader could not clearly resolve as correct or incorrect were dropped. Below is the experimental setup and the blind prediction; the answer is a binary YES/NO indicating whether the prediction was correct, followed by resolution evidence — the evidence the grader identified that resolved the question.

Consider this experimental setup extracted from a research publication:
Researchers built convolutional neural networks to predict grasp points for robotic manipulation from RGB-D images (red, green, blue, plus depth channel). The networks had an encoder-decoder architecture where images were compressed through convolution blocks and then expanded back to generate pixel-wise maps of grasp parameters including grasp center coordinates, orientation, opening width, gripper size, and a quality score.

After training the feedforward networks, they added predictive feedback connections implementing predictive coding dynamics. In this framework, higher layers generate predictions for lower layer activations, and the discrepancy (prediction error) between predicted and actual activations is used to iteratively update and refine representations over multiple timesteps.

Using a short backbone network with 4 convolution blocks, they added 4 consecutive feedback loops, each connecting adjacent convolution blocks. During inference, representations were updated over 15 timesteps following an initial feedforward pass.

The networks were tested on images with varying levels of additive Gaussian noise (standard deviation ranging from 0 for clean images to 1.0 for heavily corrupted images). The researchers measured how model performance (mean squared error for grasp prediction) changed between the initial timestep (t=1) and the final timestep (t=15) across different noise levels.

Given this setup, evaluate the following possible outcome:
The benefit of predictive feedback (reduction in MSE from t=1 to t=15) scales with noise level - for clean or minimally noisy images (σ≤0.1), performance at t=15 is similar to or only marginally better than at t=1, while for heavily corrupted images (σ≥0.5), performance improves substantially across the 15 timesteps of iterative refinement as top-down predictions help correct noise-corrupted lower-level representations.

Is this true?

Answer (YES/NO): NO